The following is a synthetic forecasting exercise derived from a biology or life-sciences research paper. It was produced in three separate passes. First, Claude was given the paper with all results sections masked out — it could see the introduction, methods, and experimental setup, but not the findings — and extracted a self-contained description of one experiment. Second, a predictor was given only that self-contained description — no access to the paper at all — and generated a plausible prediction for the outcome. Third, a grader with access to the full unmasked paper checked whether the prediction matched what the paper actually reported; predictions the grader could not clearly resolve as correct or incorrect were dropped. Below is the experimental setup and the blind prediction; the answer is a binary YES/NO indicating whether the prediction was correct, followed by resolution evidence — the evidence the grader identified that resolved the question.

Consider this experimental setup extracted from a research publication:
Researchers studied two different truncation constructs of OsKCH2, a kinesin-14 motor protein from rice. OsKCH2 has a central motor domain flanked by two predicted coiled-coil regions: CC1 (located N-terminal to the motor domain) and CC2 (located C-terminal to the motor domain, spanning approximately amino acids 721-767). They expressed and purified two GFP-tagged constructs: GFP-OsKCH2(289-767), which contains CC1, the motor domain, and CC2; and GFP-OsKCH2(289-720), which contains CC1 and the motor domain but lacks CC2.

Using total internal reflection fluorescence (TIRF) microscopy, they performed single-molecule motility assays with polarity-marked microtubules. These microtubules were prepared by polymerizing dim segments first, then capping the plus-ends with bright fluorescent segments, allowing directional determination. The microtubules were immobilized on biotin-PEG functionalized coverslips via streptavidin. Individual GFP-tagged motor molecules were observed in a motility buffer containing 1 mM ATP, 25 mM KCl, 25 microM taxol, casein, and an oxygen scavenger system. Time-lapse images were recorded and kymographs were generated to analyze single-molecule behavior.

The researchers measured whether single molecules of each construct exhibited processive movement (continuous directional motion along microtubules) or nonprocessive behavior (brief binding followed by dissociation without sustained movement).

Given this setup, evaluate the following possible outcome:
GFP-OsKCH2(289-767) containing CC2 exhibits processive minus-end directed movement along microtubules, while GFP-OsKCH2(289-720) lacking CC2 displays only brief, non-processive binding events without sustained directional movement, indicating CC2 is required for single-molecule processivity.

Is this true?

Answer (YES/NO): YES